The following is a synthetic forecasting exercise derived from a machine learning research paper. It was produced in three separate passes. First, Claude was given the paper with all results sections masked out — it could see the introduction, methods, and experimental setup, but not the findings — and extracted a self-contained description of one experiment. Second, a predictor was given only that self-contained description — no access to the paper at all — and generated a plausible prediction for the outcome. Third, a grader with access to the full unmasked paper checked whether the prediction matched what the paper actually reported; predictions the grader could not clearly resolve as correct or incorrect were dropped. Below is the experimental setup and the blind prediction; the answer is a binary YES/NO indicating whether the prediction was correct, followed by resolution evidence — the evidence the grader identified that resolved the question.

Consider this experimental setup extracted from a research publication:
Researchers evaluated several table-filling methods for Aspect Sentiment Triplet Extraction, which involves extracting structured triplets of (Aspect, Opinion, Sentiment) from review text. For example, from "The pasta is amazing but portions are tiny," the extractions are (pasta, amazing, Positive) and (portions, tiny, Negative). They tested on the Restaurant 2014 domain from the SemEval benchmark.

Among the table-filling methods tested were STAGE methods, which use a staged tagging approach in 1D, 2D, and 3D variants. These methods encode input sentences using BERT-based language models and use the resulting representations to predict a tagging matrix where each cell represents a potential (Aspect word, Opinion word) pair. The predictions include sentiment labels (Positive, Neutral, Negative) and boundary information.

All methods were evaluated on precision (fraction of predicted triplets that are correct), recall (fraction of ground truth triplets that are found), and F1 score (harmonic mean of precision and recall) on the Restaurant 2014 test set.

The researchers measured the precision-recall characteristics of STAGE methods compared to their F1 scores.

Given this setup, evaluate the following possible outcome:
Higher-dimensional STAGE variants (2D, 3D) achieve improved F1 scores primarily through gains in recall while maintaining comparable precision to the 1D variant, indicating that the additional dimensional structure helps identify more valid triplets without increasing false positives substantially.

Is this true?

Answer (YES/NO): NO